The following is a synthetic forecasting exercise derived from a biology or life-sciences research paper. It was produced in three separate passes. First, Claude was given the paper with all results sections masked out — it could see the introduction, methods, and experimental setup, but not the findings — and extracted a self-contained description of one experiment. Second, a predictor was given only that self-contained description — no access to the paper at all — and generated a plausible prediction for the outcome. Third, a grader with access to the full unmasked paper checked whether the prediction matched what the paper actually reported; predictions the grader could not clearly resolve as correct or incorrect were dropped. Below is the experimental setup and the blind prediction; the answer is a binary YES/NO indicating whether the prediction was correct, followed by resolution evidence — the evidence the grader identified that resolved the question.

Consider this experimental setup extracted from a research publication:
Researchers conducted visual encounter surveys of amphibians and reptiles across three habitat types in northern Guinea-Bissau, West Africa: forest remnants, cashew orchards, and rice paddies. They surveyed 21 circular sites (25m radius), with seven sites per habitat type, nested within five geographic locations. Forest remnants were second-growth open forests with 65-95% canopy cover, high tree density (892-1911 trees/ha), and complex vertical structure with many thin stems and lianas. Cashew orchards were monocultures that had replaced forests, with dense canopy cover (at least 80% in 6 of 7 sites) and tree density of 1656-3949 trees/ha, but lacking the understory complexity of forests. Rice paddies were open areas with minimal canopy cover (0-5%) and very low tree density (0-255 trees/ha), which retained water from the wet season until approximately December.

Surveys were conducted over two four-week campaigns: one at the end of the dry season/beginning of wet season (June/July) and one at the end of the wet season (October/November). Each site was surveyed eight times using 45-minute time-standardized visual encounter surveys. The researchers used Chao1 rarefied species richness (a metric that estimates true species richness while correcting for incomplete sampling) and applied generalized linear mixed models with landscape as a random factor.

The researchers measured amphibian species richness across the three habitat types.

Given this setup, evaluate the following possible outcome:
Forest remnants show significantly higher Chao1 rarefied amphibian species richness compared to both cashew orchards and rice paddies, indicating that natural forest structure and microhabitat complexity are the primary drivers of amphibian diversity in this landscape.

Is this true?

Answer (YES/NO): NO